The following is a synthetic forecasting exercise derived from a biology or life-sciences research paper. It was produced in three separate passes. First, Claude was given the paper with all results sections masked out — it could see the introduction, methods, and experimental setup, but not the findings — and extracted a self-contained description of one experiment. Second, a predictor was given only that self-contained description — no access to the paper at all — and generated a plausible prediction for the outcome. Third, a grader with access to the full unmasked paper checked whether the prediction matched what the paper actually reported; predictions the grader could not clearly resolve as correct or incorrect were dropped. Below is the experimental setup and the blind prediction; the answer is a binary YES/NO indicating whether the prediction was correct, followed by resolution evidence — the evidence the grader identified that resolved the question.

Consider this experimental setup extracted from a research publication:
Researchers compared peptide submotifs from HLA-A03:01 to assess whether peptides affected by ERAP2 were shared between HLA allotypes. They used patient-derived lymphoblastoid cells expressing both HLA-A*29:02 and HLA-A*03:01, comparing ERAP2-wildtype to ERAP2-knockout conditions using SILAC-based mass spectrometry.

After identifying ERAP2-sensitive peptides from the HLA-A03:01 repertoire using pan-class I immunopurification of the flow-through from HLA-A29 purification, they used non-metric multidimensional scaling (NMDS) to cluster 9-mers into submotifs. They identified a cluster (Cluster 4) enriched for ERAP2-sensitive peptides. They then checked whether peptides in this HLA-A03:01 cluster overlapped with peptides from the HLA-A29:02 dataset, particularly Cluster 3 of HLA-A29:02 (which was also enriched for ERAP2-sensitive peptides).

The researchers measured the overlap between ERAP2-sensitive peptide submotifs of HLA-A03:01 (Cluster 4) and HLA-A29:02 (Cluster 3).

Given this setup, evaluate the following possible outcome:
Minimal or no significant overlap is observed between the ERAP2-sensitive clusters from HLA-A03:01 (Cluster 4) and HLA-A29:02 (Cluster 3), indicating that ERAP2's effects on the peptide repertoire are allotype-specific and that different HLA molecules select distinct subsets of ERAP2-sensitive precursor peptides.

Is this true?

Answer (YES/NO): NO